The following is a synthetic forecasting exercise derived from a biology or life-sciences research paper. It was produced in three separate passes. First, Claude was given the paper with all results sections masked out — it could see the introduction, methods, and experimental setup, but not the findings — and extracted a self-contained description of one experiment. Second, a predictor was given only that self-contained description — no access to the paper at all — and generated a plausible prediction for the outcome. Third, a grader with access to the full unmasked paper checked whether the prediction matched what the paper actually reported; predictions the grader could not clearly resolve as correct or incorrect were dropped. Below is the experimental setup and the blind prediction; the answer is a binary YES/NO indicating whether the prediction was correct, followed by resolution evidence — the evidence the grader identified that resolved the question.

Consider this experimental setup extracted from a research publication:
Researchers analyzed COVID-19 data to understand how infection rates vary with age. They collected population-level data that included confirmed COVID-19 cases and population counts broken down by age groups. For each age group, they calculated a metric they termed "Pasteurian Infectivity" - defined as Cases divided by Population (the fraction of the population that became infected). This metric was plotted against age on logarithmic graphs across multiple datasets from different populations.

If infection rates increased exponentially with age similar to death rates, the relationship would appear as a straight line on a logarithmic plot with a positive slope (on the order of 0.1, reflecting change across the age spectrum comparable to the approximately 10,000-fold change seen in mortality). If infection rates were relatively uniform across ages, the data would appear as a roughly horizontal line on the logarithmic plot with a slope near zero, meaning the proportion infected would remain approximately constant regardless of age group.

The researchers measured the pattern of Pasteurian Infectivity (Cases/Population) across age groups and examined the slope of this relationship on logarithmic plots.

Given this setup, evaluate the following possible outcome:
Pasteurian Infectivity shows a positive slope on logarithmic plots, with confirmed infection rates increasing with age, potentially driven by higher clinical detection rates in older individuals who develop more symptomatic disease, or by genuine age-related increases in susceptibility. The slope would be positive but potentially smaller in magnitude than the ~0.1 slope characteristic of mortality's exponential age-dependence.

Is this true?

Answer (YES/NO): NO